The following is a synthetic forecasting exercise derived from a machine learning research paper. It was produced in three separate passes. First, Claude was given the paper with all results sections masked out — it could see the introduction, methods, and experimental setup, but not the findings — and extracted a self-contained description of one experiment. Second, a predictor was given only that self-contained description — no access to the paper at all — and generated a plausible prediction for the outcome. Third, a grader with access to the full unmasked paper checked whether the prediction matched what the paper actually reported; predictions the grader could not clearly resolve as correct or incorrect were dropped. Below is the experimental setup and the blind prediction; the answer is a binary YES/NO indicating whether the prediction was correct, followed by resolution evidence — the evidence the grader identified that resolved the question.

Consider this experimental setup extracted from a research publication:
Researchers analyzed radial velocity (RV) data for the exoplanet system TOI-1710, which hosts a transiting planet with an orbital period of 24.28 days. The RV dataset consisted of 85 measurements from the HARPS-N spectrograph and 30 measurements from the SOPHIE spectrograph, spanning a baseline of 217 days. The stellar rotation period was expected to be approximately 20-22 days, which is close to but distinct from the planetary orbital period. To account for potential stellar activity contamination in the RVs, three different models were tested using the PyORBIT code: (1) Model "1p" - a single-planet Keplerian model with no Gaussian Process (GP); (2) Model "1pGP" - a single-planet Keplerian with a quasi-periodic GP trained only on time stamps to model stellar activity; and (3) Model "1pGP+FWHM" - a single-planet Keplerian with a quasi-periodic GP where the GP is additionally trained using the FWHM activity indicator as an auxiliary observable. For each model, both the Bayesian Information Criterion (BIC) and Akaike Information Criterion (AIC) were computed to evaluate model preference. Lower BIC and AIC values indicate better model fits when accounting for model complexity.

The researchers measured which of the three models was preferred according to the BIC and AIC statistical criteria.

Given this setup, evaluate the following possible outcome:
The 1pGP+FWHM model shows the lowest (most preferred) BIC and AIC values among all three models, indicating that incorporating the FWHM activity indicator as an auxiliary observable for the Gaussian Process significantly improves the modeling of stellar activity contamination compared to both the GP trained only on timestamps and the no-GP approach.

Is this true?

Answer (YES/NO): YES